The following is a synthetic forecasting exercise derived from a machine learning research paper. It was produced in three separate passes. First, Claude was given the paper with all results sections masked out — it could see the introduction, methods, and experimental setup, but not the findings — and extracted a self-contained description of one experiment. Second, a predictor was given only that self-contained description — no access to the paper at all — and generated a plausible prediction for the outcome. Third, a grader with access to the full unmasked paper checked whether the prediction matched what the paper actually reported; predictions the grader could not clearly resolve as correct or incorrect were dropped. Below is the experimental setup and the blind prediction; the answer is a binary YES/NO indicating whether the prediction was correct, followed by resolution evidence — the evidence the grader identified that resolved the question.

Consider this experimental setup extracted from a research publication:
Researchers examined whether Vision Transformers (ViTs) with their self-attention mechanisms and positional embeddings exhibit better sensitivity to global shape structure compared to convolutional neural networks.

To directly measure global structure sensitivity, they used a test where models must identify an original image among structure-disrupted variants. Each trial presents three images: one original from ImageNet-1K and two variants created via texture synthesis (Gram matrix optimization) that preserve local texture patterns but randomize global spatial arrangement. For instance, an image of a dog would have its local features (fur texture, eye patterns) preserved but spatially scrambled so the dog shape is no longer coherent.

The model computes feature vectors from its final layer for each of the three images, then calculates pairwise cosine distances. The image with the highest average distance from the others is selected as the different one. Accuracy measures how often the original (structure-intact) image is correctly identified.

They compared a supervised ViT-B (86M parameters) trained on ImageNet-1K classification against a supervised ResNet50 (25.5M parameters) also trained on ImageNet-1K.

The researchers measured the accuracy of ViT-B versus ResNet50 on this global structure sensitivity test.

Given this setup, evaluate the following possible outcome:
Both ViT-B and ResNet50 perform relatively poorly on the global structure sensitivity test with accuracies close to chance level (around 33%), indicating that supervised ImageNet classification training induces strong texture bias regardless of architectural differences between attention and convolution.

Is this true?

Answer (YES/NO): NO